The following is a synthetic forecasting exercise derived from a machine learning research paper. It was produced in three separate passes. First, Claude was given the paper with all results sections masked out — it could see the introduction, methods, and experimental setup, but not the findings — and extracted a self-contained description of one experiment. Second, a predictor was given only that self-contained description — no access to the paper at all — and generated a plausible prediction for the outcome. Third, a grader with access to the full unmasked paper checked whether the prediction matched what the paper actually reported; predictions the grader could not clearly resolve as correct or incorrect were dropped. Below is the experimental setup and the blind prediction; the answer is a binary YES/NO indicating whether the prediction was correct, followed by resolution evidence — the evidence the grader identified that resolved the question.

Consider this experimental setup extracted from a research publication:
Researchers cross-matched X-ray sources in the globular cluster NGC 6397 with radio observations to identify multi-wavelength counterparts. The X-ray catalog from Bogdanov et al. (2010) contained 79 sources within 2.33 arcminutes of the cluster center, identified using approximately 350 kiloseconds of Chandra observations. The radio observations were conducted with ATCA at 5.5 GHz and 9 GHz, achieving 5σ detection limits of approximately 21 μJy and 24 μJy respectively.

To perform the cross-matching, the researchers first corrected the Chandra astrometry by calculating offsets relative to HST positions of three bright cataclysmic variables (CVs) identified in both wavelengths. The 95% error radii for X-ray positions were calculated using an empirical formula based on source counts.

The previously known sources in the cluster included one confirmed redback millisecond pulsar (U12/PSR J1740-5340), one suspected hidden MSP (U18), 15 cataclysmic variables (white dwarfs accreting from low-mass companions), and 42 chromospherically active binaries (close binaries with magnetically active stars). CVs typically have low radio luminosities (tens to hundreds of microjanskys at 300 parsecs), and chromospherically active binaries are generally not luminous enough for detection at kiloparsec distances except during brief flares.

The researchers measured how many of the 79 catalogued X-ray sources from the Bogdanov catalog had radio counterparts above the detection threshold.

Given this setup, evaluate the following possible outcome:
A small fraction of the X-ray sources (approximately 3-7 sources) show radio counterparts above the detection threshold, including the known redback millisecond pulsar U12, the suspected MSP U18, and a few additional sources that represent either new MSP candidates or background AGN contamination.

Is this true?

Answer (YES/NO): YES